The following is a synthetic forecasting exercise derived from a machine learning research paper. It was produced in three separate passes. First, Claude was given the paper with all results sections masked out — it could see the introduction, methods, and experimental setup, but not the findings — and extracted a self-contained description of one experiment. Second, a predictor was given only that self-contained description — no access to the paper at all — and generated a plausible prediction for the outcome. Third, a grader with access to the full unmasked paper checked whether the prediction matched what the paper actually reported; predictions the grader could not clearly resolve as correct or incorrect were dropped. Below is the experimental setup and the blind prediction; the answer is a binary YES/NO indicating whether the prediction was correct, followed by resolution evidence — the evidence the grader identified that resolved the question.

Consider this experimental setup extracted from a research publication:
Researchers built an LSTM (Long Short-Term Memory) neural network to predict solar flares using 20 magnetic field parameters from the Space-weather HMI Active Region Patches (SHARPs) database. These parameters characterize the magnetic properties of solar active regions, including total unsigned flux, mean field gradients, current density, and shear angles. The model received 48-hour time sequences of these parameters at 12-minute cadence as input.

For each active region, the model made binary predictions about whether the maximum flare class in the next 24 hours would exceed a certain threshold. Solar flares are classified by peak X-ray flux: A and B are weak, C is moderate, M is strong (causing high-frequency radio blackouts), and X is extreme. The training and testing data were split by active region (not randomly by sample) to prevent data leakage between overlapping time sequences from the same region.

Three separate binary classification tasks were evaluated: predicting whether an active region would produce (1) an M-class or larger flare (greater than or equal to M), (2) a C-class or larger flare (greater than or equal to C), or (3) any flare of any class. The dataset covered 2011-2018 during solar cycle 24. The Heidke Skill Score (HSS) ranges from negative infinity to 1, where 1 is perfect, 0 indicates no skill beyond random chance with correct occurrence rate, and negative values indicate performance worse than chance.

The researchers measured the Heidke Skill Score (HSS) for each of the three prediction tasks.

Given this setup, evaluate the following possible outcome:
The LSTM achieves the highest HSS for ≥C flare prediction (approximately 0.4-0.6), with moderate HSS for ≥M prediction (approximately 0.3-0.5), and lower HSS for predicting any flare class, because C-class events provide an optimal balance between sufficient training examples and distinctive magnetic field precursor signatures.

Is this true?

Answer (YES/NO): NO